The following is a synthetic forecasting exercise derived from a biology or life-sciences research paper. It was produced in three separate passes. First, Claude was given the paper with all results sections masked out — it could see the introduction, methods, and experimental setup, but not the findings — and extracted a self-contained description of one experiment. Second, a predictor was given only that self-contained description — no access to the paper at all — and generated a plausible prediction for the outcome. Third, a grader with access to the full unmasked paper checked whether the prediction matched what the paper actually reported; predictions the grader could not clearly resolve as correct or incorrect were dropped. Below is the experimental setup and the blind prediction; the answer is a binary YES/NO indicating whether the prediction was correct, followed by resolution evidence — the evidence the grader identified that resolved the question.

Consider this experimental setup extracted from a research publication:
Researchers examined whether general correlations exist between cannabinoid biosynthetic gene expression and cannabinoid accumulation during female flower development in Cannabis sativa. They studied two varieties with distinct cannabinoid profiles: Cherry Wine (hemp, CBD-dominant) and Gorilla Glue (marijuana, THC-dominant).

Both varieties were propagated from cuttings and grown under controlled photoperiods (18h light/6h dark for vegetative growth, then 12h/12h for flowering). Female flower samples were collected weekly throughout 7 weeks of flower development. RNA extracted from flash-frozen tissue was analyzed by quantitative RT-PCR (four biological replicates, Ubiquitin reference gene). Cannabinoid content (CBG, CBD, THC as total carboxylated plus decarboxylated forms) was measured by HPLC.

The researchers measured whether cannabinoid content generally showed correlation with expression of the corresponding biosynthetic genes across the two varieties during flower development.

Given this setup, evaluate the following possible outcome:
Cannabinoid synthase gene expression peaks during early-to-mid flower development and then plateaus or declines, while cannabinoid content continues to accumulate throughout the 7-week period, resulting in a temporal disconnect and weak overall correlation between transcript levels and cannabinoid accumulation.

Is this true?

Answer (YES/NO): NO